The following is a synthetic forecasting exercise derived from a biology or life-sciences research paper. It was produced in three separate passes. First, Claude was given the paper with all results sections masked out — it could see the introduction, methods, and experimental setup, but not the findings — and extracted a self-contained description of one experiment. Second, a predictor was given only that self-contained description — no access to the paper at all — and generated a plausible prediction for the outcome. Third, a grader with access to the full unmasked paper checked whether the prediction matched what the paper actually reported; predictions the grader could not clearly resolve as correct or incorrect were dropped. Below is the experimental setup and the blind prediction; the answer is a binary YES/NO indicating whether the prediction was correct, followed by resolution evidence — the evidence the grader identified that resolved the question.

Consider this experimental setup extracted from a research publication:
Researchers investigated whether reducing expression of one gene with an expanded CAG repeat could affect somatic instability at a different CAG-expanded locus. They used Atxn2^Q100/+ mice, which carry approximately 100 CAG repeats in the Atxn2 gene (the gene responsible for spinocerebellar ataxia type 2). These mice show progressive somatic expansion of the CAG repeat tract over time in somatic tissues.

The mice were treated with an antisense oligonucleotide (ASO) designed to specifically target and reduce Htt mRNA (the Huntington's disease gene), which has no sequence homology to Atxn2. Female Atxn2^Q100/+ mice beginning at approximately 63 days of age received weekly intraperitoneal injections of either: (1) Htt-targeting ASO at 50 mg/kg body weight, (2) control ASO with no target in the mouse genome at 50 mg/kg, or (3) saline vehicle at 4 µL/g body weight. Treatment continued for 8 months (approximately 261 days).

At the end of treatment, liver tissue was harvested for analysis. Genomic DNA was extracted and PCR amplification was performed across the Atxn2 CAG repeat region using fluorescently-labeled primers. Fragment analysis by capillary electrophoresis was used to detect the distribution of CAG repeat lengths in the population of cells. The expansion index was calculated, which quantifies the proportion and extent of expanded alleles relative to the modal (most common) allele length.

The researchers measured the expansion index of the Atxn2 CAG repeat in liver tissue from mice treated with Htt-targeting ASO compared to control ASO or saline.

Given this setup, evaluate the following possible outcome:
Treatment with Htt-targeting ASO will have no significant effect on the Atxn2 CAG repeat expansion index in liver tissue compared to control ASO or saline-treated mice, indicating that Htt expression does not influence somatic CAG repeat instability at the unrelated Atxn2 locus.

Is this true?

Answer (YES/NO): NO